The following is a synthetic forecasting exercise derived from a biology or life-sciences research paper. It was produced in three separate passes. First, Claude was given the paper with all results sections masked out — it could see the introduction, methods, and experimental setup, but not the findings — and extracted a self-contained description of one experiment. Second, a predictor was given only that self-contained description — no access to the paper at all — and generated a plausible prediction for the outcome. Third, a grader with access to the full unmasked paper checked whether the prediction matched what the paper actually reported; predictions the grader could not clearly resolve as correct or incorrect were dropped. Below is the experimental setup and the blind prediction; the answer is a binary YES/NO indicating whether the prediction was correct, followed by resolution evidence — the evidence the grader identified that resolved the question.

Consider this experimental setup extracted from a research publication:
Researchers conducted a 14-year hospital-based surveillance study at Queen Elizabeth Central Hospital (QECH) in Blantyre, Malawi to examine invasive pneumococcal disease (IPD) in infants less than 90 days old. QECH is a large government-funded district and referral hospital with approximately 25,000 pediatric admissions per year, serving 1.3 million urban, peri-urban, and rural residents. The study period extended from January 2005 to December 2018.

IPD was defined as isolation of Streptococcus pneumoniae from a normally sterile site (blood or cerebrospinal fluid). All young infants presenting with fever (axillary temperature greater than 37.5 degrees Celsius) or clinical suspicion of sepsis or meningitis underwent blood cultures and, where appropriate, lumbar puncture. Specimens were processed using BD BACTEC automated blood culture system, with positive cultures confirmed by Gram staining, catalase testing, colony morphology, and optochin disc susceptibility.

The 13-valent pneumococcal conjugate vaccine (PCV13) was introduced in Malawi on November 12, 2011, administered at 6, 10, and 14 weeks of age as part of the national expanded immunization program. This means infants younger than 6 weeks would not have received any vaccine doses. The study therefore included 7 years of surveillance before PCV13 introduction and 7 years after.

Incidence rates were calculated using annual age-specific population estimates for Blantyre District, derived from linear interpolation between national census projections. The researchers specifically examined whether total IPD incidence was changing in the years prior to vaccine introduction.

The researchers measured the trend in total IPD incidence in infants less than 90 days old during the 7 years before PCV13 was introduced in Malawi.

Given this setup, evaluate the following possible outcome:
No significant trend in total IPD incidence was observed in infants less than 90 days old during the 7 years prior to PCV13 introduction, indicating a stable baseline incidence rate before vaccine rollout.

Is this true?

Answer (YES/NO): NO